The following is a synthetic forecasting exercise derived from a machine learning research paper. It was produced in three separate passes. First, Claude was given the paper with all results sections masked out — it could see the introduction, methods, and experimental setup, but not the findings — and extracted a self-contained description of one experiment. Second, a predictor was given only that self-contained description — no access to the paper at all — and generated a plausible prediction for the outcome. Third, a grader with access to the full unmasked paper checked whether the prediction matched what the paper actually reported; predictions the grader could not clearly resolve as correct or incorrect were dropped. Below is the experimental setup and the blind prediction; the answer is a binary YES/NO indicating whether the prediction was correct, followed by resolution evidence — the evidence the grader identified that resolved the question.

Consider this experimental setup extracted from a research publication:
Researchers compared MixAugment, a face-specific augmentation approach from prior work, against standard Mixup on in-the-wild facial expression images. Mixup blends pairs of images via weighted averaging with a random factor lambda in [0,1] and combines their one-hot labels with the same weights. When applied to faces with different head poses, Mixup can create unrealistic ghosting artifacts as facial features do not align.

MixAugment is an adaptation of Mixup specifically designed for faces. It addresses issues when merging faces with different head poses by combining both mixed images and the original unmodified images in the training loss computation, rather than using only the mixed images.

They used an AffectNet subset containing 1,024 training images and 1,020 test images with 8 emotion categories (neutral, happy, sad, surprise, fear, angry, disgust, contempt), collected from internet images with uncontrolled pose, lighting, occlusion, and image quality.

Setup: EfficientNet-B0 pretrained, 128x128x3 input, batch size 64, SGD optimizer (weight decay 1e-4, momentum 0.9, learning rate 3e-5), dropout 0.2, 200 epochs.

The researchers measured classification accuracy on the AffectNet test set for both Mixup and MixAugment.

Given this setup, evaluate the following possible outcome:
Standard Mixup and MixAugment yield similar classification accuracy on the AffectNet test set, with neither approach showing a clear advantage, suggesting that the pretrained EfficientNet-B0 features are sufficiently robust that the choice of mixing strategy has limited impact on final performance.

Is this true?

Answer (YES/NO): NO